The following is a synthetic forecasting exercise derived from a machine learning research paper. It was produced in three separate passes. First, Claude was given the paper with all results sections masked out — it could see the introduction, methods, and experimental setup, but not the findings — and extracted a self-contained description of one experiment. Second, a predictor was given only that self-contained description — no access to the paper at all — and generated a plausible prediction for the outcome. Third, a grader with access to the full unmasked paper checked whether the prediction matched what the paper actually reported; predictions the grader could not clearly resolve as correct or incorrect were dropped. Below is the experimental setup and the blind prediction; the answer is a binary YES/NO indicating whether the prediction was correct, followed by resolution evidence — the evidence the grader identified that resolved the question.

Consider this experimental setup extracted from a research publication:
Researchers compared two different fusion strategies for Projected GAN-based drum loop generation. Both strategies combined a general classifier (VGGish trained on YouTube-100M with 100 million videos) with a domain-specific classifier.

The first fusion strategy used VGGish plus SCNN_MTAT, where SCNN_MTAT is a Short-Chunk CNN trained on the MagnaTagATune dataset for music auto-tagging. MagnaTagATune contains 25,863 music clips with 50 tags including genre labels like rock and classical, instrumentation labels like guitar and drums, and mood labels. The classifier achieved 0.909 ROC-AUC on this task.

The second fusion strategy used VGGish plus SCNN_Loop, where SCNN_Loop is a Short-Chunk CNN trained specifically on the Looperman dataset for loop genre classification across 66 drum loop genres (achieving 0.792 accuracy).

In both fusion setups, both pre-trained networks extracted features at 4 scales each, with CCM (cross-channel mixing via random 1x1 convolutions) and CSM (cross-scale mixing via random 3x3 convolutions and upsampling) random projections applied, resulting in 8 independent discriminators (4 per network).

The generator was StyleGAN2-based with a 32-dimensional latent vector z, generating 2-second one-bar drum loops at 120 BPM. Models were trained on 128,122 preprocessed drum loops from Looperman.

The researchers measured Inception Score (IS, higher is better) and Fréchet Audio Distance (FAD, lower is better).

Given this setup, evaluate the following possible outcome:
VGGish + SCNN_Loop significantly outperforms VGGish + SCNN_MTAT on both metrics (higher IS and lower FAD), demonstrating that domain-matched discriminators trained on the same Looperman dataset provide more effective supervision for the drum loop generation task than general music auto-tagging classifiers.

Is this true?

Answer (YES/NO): NO